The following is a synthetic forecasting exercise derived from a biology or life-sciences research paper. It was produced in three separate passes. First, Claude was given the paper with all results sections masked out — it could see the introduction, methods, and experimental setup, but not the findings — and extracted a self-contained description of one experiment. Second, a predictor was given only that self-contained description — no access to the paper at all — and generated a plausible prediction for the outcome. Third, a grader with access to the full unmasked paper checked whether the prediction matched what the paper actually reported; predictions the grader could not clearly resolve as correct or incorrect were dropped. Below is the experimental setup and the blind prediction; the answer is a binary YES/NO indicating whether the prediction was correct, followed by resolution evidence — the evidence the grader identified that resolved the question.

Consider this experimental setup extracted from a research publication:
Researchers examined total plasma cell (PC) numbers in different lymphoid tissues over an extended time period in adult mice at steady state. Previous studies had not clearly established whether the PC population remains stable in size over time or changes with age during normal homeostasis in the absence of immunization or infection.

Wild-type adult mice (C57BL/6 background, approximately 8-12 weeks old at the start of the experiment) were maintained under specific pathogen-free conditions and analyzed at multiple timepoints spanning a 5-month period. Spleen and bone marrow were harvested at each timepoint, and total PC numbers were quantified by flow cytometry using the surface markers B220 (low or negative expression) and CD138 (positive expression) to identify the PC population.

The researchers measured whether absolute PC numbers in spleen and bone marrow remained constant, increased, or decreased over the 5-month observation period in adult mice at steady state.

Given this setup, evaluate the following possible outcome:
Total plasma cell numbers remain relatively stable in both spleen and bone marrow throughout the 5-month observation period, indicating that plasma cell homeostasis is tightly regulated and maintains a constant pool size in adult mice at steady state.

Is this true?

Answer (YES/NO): YES